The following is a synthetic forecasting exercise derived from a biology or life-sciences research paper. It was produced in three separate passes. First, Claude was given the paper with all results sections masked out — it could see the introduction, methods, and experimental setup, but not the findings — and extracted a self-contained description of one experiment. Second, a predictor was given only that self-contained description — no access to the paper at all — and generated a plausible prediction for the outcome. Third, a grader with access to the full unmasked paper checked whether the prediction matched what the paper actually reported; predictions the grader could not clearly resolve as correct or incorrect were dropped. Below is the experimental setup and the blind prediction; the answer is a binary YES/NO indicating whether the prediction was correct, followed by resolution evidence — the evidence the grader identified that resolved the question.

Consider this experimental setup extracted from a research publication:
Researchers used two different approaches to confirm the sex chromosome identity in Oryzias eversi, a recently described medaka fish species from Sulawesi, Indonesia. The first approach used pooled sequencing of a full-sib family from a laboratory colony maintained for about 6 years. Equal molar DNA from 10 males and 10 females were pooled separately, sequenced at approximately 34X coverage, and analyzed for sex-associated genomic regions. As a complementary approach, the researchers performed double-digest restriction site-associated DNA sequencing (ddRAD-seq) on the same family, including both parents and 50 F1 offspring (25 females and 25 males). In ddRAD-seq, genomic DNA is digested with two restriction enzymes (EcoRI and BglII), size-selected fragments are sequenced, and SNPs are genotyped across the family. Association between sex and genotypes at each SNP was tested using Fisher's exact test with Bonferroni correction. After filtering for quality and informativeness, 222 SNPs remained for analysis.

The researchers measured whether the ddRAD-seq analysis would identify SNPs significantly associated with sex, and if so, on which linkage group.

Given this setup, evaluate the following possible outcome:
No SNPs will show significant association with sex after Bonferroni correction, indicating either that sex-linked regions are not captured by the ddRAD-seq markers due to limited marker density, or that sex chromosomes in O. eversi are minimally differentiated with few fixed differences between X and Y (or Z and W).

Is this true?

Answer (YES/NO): NO